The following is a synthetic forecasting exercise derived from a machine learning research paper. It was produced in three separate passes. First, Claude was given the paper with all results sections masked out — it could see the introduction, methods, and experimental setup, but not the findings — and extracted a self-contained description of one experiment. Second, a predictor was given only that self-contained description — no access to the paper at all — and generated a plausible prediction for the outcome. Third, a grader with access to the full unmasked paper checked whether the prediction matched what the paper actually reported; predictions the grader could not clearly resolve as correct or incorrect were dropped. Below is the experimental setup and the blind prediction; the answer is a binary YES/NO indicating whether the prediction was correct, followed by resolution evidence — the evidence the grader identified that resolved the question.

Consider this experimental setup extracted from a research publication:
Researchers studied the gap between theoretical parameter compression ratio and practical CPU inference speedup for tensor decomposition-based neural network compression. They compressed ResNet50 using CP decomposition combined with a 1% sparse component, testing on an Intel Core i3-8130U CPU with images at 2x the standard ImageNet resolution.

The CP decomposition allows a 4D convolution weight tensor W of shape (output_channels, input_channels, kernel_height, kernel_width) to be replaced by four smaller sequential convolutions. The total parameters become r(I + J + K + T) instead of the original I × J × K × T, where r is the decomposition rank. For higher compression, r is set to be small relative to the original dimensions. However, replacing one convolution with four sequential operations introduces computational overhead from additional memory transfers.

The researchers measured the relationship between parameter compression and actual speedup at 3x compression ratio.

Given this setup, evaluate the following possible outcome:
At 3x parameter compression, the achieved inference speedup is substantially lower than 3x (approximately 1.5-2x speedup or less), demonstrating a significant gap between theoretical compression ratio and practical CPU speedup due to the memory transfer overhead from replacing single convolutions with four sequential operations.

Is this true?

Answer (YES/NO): YES